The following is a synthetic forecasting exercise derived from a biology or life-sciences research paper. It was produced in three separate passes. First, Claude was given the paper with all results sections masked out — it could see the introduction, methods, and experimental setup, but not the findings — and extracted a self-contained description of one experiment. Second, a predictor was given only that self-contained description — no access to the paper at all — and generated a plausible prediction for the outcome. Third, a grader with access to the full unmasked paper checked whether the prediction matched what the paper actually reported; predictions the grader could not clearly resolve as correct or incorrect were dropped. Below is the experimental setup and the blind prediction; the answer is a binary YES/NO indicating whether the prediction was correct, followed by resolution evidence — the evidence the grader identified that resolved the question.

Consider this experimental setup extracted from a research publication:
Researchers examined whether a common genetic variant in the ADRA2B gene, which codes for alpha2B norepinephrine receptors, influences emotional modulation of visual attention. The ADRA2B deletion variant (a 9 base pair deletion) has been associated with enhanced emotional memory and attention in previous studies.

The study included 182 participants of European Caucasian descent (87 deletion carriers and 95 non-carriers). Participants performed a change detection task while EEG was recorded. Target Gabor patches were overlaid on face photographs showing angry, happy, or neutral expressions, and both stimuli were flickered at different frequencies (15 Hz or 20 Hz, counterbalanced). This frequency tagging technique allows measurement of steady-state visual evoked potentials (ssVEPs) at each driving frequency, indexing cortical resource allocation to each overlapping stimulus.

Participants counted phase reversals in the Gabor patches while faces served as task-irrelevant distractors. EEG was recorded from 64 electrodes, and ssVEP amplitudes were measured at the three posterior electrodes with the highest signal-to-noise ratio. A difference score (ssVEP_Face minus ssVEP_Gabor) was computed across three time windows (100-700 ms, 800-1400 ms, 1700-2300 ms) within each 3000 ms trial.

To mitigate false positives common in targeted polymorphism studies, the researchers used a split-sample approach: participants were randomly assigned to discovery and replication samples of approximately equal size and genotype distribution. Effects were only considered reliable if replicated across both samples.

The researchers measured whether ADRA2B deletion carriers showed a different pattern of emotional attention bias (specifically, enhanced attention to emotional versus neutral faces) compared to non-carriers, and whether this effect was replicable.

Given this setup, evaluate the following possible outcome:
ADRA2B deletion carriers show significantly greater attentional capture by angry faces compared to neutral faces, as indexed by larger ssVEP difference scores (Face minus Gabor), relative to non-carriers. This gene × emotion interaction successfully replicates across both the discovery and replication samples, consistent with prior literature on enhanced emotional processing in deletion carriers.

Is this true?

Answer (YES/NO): NO